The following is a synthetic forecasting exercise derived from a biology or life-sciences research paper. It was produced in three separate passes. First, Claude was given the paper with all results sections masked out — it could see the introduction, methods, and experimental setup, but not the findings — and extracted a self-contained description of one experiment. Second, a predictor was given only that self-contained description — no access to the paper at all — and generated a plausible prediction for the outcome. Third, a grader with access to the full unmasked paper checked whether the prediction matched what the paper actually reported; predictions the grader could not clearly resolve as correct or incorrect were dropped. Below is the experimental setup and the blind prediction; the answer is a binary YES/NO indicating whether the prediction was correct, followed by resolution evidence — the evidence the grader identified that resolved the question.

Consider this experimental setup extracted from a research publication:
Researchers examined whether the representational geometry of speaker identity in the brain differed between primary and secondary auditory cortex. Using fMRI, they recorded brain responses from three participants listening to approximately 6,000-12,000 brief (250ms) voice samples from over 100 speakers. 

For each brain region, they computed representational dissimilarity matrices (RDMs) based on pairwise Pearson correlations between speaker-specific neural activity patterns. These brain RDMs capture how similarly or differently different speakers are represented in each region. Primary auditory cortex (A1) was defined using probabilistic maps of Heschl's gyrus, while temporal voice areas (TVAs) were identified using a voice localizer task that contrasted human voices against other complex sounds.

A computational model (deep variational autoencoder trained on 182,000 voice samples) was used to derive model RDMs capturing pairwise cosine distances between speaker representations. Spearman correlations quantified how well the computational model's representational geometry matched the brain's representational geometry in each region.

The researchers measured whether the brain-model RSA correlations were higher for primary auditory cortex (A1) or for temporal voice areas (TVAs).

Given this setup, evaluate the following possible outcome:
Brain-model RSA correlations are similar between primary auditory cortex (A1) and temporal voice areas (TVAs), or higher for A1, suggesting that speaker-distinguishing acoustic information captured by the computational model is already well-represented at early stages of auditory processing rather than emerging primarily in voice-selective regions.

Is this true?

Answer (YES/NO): NO